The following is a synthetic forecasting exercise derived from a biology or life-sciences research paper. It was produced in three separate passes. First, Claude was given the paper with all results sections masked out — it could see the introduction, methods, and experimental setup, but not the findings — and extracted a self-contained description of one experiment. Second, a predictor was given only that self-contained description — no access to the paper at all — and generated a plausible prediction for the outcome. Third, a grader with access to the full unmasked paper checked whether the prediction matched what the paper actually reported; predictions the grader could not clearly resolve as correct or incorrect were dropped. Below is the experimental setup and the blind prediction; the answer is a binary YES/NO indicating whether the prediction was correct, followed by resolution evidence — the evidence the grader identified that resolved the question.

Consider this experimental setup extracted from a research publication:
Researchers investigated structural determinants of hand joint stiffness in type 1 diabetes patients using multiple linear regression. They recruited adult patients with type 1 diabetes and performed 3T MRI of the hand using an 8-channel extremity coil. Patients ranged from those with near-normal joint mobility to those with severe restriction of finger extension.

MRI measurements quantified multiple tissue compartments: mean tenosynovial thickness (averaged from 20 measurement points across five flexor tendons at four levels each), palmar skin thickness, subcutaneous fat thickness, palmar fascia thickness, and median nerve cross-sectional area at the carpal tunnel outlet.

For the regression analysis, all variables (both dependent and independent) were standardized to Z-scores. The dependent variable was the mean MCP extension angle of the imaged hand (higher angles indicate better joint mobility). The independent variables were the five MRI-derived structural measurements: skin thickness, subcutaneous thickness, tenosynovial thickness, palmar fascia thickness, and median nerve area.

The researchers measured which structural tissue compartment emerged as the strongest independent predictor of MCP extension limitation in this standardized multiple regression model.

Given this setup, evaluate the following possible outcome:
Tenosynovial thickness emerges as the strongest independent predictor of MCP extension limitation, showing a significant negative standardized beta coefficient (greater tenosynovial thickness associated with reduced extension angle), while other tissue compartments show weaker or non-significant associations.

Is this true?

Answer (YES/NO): NO